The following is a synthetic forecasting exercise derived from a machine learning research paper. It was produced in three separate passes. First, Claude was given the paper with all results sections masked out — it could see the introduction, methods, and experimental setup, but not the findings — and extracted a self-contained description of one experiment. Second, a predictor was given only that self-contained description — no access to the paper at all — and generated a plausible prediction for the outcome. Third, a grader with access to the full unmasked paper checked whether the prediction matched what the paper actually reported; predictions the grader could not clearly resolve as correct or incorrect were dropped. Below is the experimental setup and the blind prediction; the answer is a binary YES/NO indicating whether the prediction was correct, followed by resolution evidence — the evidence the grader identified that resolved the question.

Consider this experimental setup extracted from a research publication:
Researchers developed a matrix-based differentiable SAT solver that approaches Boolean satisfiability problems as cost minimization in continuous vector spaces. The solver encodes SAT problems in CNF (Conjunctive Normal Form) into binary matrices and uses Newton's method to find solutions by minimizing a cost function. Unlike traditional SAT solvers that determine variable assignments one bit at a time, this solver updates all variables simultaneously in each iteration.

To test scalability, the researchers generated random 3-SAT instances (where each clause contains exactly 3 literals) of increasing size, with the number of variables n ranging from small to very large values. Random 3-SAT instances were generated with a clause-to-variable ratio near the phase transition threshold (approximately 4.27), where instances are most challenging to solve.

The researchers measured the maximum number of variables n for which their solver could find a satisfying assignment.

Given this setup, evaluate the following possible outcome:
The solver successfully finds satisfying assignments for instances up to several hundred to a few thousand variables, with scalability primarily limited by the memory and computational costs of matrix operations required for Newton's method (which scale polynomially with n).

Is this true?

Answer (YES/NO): NO